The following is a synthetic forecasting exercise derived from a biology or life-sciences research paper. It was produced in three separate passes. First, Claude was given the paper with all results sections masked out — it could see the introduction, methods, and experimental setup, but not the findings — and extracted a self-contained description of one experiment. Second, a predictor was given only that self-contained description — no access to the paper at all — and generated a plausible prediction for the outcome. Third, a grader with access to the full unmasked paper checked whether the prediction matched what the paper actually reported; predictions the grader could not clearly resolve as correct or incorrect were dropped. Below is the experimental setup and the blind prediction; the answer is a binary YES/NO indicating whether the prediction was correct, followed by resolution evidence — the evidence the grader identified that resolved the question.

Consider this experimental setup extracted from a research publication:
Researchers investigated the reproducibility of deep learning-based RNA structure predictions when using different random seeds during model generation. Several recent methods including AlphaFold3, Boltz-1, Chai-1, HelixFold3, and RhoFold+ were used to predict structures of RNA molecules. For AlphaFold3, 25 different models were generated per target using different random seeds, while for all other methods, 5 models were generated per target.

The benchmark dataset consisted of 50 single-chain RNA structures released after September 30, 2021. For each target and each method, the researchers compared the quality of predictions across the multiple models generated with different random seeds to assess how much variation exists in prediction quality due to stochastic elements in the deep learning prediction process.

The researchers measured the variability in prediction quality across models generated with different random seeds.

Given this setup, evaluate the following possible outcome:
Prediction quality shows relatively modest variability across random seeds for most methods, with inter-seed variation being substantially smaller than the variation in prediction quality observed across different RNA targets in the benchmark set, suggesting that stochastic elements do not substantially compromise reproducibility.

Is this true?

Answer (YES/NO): YES